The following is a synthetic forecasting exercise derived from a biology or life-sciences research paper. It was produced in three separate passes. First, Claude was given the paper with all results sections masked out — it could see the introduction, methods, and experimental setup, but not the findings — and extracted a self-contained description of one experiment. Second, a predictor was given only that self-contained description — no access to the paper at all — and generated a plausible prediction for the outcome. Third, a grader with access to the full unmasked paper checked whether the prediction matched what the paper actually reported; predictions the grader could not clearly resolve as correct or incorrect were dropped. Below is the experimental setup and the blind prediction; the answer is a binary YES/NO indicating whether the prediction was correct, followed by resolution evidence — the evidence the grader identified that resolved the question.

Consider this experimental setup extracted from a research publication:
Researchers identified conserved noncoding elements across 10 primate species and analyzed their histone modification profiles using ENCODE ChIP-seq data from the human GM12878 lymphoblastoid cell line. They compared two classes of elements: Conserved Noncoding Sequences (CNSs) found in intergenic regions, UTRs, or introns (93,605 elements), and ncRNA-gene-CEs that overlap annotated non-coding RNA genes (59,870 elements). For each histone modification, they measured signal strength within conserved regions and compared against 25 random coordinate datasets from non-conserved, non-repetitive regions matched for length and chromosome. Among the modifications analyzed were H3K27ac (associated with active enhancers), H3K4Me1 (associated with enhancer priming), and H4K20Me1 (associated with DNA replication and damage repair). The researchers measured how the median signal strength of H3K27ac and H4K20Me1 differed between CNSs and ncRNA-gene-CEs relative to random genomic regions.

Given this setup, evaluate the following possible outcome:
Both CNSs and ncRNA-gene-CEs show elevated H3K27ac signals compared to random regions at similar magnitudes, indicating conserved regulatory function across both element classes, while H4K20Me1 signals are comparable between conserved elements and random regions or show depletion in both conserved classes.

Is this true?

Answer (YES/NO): NO